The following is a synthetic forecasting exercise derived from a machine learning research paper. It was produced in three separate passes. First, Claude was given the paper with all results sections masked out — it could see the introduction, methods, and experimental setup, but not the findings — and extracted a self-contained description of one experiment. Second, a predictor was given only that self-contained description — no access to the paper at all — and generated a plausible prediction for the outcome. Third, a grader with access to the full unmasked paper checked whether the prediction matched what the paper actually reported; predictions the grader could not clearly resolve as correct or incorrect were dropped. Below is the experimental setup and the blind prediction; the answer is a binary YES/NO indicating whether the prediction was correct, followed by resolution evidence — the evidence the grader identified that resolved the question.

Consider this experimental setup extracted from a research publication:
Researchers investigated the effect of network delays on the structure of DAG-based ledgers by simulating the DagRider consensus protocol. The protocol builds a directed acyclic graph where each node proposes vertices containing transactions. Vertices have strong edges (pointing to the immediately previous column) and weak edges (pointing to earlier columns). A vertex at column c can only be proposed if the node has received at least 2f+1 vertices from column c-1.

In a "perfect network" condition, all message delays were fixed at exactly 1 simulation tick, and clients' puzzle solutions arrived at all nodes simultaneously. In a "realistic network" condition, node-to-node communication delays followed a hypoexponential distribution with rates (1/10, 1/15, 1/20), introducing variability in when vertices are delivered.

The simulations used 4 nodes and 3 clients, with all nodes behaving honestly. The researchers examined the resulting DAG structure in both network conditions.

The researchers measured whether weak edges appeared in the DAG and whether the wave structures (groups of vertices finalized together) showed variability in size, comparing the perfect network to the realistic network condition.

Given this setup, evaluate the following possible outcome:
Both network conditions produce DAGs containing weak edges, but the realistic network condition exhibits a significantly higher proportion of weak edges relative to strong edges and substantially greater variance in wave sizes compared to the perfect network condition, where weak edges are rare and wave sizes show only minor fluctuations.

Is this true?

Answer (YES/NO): NO